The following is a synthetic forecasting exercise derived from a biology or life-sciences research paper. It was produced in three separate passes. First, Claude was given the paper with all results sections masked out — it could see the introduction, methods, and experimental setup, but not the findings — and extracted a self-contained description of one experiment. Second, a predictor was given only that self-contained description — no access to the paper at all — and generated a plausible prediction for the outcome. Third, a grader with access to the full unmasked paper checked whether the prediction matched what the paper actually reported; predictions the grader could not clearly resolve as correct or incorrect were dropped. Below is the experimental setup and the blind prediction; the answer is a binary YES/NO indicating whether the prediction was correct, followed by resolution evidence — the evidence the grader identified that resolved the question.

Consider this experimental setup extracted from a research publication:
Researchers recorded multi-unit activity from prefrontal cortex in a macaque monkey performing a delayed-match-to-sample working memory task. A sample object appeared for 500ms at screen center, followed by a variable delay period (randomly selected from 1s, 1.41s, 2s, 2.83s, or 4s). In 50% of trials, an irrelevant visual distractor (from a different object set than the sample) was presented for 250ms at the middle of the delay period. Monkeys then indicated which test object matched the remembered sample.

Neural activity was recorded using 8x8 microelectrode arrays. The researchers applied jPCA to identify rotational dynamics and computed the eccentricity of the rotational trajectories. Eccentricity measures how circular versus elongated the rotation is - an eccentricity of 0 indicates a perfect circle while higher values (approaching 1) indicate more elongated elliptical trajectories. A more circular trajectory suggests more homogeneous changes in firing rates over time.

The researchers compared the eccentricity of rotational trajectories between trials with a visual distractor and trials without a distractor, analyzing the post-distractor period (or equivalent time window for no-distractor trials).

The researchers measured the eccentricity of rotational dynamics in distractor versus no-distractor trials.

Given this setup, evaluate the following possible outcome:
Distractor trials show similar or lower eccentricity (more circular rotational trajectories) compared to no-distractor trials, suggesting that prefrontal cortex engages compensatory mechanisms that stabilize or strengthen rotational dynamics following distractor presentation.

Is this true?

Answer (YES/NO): YES